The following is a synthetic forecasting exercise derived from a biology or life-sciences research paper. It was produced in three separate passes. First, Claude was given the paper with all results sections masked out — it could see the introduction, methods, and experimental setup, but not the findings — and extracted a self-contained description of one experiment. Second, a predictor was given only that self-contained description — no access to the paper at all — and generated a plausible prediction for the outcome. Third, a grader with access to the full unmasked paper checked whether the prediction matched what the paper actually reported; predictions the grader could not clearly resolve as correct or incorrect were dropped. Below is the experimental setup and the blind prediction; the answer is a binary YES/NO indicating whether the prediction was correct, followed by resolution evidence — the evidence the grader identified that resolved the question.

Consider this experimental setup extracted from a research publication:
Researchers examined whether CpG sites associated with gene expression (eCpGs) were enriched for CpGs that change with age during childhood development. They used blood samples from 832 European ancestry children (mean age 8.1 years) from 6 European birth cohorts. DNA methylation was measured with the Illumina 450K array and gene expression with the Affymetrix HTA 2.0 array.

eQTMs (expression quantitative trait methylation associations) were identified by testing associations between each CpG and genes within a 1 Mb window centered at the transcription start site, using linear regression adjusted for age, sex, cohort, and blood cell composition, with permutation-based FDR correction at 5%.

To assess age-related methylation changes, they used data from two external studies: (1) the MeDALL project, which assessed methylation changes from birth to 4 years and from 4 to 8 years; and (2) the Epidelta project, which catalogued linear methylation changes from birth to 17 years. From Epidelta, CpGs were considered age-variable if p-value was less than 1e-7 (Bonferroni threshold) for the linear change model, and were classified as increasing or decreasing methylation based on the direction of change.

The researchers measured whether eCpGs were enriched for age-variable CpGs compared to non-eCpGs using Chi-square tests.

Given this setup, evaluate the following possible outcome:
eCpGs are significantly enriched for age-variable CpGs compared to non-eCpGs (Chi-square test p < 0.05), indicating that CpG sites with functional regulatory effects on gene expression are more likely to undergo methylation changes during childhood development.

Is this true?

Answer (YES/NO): YES